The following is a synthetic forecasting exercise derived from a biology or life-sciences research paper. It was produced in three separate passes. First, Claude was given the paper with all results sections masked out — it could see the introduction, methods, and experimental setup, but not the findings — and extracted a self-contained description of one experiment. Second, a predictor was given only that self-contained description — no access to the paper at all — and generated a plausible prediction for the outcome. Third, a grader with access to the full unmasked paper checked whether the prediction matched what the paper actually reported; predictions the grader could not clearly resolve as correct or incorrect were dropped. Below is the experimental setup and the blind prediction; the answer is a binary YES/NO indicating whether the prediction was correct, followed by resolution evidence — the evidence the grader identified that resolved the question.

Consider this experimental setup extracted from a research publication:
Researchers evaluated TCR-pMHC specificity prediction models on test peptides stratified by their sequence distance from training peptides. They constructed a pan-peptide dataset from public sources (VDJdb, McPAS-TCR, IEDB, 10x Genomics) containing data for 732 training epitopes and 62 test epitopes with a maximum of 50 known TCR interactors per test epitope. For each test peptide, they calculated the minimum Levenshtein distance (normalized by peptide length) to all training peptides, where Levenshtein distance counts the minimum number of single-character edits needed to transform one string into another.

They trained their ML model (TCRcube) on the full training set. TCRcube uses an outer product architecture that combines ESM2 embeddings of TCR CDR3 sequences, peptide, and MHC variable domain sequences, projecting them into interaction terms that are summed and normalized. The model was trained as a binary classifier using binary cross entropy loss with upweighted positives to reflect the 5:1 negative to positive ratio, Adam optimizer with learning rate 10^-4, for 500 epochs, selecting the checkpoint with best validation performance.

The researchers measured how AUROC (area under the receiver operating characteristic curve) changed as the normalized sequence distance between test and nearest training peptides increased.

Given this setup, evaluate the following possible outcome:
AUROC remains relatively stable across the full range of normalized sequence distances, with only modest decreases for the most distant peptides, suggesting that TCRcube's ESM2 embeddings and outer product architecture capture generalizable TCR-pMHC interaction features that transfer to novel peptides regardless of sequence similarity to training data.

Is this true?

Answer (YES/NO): NO